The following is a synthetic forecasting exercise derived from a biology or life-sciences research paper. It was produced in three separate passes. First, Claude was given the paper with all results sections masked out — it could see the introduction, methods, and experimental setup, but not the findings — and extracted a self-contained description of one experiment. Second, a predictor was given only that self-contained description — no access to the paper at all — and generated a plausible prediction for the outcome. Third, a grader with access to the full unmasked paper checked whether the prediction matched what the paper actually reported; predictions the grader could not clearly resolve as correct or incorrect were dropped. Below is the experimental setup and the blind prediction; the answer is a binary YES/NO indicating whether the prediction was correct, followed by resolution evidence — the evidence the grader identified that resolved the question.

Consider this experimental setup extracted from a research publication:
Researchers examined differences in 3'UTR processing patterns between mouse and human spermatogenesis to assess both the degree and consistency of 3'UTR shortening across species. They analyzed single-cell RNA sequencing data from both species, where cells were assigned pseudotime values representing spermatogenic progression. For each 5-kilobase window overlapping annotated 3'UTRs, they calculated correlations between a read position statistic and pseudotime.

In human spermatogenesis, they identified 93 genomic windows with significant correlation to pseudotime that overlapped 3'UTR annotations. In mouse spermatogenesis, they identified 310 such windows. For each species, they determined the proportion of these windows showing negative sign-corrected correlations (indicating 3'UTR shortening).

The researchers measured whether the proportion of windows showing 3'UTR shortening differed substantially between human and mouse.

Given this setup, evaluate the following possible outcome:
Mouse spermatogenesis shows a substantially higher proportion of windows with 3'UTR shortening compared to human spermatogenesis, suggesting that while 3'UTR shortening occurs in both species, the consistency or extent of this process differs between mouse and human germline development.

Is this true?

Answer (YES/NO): YES